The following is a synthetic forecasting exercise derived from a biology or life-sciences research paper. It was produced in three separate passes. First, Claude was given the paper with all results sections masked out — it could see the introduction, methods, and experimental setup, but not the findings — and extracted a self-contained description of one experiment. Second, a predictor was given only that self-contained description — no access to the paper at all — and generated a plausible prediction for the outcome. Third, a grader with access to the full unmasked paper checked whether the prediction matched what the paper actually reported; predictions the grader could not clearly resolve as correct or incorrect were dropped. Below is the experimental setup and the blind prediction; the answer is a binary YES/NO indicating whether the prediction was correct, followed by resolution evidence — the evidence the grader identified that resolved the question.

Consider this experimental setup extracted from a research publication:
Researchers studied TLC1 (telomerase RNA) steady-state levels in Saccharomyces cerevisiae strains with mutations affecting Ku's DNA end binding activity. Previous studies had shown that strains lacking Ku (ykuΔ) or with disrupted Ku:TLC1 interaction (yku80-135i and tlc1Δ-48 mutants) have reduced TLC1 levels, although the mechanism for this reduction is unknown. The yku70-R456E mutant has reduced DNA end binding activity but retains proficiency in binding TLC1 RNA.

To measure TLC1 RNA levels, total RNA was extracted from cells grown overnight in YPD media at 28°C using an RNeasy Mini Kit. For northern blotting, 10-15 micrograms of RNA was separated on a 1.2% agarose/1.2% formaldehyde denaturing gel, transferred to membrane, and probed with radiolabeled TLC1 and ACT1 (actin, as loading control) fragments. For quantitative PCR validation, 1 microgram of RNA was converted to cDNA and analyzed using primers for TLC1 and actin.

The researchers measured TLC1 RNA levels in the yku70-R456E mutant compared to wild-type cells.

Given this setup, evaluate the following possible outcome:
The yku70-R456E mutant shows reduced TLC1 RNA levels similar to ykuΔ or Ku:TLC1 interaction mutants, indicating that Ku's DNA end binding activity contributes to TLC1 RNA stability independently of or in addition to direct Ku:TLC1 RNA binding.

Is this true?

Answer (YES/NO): YES